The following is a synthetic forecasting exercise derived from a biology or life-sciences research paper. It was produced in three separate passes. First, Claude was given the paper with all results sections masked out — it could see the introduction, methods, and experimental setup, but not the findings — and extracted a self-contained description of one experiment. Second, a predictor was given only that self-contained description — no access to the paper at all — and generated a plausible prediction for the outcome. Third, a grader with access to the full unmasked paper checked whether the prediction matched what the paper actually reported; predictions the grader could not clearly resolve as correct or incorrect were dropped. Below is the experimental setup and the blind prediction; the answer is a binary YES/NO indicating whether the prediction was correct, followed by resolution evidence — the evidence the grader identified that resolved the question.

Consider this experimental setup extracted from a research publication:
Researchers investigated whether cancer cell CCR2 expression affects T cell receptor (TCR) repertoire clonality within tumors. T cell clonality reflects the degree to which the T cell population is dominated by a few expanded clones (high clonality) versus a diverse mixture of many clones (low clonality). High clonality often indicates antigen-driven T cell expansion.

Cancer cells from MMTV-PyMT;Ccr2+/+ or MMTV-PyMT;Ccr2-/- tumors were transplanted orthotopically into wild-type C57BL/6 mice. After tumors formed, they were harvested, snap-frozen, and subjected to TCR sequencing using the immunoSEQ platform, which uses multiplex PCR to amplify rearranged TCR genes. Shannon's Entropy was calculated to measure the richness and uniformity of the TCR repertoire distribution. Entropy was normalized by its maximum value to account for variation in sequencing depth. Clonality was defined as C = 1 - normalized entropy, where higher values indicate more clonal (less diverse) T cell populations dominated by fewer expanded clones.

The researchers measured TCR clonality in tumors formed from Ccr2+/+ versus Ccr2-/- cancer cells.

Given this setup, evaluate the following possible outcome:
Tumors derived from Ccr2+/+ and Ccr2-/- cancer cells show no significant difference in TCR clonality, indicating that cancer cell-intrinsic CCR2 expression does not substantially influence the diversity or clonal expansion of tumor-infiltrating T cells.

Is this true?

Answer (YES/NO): NO